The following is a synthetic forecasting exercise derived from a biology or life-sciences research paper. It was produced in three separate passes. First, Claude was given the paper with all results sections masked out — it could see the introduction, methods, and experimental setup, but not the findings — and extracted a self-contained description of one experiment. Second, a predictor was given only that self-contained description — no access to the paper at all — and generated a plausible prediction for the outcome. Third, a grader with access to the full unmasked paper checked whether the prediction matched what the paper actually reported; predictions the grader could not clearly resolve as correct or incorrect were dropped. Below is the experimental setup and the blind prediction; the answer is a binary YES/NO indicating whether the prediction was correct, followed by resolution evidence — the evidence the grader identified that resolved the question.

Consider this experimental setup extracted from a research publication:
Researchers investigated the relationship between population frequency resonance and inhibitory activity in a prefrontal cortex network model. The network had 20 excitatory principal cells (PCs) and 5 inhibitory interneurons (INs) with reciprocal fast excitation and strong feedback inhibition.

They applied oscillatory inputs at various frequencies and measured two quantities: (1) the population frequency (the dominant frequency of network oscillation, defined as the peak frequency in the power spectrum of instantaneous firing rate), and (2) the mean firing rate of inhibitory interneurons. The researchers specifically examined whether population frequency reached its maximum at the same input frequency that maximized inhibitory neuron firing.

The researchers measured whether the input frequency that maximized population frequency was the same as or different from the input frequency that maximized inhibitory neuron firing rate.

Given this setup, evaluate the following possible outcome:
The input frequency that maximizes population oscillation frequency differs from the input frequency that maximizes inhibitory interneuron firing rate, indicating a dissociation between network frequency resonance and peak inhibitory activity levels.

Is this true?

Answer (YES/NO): NO